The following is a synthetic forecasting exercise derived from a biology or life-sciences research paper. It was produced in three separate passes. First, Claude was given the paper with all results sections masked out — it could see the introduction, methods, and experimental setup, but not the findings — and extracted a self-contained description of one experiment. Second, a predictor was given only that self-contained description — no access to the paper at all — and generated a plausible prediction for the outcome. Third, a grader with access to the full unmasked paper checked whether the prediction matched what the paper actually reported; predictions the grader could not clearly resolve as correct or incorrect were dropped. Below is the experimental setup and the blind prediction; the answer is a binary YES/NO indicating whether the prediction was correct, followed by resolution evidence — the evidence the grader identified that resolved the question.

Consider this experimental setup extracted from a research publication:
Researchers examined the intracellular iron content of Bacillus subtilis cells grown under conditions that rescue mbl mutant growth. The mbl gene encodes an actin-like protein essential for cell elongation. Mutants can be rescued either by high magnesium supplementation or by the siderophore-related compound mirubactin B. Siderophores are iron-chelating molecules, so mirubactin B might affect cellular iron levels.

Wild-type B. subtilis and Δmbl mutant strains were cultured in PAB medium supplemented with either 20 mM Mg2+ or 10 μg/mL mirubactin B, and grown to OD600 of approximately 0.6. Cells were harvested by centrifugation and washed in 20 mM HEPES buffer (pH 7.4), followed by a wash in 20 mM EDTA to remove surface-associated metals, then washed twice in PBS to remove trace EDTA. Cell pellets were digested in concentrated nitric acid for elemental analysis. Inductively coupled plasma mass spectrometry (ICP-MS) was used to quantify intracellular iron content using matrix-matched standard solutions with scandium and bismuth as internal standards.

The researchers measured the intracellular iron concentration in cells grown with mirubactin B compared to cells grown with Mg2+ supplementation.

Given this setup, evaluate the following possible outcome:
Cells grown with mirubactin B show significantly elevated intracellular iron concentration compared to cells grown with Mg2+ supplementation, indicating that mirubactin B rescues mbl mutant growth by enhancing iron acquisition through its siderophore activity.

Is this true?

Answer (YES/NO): NO